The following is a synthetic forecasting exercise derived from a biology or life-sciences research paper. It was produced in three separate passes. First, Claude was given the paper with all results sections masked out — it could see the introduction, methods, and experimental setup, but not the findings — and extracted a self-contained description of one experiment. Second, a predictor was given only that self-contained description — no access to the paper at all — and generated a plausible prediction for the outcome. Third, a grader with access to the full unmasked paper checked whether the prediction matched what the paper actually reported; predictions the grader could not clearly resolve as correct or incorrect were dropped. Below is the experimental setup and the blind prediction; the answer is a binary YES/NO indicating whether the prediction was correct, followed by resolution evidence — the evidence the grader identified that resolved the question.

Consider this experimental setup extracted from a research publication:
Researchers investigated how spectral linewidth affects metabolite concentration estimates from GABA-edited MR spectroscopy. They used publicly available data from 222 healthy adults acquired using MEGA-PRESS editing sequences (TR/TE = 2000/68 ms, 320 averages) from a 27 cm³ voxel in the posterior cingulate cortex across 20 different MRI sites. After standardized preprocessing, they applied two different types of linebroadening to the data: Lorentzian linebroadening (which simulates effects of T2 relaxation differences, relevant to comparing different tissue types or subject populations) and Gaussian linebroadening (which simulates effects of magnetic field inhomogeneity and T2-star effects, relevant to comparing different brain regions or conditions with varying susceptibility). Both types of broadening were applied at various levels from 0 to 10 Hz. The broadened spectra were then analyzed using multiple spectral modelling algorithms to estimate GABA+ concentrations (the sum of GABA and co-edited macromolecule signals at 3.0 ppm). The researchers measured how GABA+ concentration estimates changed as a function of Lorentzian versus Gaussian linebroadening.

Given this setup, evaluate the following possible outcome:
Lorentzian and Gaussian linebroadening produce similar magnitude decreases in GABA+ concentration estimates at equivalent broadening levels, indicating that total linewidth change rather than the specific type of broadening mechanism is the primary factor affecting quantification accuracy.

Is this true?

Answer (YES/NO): NO